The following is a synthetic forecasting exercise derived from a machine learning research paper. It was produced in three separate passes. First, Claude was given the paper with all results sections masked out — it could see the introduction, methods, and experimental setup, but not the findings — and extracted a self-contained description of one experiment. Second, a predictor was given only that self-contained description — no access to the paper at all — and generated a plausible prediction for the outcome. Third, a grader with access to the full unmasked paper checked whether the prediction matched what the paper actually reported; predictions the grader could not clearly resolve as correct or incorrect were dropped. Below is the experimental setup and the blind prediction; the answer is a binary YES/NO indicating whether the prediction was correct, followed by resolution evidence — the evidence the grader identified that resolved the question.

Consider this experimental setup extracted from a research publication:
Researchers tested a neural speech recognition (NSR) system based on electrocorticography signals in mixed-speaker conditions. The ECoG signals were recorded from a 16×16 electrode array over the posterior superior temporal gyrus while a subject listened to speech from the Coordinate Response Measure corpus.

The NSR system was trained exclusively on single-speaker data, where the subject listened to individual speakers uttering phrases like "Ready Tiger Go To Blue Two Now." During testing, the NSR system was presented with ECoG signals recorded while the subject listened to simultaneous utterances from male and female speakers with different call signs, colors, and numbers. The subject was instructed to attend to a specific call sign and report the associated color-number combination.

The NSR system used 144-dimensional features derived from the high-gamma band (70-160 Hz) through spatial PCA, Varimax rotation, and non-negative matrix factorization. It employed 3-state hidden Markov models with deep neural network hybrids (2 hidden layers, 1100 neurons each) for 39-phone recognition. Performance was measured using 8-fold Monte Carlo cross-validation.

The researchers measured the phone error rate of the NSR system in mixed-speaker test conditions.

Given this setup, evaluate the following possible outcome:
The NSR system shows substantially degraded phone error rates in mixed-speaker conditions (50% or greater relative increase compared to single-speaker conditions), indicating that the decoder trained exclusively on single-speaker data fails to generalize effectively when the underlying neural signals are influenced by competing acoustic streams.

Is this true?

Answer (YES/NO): NO